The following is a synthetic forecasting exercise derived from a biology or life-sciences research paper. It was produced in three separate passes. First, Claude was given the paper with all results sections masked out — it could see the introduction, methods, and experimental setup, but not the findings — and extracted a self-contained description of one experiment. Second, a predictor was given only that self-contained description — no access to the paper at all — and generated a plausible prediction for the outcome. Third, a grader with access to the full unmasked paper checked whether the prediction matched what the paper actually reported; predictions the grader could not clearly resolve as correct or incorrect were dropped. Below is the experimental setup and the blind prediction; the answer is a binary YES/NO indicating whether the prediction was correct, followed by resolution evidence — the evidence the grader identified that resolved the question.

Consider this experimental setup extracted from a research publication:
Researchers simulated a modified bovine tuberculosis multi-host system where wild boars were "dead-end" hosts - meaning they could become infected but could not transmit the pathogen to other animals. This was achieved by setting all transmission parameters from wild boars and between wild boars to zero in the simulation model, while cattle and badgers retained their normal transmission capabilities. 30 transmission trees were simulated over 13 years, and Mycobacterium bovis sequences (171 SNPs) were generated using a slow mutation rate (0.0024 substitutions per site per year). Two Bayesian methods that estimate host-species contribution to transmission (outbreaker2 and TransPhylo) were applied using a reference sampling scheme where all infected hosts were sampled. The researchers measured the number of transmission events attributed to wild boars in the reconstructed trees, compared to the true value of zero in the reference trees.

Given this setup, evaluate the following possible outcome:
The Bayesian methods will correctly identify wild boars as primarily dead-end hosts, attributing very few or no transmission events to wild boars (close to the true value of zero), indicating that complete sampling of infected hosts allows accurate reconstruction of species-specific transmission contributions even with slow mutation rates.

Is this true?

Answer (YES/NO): NO